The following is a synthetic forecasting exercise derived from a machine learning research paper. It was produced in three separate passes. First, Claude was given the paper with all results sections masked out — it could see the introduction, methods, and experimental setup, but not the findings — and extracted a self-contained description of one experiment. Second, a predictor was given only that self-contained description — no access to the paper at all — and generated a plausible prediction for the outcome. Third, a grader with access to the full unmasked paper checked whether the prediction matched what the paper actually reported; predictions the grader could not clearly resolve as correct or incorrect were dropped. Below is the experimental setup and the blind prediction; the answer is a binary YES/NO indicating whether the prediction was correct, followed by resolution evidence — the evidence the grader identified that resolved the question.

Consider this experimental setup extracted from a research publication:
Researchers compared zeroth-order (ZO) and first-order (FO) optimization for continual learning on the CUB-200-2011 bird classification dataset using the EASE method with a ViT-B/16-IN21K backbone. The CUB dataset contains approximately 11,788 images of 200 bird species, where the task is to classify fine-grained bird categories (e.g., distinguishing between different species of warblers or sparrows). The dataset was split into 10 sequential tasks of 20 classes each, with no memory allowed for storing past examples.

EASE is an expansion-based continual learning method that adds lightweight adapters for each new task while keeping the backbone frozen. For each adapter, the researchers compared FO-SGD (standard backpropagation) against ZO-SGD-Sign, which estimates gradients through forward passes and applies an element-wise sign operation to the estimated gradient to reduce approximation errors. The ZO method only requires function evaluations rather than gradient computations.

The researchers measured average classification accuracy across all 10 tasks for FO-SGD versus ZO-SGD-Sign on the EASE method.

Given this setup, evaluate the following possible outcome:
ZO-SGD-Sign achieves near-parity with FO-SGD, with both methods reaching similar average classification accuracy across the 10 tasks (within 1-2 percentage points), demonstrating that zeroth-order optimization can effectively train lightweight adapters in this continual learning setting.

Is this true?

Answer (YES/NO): YES